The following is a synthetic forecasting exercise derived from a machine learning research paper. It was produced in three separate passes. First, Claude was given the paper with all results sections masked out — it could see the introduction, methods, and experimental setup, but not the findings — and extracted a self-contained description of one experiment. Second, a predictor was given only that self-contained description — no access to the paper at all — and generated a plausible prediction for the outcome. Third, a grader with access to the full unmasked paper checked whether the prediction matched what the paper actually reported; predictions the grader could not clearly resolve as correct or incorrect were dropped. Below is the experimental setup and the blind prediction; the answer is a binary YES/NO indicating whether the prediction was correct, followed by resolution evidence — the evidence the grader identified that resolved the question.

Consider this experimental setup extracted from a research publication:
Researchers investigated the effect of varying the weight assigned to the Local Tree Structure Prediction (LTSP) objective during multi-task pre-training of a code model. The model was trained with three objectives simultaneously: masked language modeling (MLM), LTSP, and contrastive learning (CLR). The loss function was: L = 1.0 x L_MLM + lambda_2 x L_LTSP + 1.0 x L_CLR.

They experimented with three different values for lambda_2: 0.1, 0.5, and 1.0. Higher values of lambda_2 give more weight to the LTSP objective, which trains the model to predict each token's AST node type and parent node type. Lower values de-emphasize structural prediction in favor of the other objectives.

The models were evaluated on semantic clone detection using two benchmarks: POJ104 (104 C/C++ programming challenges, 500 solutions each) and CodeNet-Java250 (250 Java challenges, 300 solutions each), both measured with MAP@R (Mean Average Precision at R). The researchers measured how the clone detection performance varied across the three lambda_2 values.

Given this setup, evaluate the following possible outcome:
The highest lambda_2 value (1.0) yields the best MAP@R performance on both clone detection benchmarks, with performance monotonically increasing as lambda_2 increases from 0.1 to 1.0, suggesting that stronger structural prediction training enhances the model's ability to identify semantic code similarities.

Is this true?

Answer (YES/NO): NO